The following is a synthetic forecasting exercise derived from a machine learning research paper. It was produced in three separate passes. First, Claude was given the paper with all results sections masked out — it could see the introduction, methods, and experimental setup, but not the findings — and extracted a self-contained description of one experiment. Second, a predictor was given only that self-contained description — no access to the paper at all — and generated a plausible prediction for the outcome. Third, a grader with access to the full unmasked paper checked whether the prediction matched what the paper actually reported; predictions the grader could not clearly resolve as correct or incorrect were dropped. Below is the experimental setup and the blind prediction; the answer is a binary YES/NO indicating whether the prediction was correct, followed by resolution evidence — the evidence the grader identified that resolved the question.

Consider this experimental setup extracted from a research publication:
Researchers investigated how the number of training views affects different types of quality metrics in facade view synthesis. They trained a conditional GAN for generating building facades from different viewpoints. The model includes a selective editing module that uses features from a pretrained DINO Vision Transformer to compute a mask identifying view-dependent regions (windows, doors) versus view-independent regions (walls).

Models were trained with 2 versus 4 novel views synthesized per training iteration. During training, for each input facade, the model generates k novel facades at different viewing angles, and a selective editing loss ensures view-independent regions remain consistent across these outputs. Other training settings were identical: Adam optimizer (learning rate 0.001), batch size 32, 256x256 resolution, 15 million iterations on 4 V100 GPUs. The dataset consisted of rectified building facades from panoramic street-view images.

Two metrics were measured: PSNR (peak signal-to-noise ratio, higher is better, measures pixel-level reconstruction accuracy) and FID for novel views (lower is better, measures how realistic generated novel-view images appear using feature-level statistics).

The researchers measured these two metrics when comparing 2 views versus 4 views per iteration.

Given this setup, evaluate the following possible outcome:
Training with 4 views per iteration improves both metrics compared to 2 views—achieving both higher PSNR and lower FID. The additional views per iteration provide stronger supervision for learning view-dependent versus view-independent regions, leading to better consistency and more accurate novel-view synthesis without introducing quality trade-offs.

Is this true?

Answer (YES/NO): NO